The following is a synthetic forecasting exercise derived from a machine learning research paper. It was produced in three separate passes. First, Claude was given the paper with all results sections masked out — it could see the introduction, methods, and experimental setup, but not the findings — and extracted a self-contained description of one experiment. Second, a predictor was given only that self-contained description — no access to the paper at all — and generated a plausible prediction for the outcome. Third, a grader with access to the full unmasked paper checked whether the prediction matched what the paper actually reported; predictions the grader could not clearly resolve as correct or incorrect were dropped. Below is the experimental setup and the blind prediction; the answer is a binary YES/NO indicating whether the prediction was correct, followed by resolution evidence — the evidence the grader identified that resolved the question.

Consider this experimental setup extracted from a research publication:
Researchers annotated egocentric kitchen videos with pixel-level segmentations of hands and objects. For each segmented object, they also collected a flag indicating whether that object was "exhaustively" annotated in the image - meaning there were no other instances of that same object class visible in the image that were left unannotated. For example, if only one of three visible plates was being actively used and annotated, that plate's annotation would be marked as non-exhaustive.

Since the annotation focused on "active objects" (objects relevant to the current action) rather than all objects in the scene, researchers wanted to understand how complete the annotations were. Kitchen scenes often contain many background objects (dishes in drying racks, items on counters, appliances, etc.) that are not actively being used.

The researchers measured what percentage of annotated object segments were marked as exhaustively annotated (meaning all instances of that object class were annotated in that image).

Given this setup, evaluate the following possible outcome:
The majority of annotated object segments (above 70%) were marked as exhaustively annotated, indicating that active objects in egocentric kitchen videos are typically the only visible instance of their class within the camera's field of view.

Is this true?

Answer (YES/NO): YES